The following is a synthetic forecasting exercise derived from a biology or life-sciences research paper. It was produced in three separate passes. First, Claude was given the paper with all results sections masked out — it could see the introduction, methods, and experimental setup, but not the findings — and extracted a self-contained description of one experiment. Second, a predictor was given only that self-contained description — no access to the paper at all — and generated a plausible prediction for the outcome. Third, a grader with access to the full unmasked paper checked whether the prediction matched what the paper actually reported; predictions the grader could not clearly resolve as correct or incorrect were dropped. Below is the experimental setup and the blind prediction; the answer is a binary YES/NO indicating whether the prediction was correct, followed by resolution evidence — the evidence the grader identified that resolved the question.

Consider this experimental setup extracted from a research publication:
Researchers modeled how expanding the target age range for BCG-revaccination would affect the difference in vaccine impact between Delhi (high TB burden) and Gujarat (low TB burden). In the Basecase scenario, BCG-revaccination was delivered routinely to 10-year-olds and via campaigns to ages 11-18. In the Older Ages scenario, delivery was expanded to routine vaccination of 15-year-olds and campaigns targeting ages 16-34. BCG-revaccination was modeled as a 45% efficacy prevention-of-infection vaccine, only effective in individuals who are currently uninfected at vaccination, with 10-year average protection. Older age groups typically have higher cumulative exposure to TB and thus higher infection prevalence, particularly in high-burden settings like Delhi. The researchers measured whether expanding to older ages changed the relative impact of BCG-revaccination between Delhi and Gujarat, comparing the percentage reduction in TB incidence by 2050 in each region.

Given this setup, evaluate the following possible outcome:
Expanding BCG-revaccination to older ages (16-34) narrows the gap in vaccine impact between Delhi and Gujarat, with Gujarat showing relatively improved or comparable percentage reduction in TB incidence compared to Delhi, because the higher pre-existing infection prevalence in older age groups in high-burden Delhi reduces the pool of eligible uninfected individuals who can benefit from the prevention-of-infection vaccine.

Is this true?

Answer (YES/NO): YES